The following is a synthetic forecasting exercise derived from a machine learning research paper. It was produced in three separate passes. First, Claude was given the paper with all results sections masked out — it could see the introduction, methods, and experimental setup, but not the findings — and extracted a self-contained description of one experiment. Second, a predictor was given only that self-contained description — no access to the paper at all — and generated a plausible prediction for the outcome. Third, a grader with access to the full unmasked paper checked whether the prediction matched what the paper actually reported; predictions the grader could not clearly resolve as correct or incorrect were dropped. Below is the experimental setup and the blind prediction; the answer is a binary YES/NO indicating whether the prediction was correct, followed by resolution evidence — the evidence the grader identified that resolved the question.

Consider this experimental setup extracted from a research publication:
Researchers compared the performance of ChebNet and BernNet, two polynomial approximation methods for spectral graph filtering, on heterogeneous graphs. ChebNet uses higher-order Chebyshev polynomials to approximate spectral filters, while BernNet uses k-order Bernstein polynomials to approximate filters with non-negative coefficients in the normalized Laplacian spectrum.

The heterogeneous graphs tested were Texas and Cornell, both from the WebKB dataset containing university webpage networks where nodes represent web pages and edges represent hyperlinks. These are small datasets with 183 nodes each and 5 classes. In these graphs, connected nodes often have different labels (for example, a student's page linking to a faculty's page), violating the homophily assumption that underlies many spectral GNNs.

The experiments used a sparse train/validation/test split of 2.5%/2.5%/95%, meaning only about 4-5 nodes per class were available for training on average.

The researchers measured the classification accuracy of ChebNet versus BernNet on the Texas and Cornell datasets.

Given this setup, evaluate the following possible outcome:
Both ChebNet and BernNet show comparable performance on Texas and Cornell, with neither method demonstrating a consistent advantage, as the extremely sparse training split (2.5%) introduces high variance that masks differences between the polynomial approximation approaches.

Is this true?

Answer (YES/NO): NO